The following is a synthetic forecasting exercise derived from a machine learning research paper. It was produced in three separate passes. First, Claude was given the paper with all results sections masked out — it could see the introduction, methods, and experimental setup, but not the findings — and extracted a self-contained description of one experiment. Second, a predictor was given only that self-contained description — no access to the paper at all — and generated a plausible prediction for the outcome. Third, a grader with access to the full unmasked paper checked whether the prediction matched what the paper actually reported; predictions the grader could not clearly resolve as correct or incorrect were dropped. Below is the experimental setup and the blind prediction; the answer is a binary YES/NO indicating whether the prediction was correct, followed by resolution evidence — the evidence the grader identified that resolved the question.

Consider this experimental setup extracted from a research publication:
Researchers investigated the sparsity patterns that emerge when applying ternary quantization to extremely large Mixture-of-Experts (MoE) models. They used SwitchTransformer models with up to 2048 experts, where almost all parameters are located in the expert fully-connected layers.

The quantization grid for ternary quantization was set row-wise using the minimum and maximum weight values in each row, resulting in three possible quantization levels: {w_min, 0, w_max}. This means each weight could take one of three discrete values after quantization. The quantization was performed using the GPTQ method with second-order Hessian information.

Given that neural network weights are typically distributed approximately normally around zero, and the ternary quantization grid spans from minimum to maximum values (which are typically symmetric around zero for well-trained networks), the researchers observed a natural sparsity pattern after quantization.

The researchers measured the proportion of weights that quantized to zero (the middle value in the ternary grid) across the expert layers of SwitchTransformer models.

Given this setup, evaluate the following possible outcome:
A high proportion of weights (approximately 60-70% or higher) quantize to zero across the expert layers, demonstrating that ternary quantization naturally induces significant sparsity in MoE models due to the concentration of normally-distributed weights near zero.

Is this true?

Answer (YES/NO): YES